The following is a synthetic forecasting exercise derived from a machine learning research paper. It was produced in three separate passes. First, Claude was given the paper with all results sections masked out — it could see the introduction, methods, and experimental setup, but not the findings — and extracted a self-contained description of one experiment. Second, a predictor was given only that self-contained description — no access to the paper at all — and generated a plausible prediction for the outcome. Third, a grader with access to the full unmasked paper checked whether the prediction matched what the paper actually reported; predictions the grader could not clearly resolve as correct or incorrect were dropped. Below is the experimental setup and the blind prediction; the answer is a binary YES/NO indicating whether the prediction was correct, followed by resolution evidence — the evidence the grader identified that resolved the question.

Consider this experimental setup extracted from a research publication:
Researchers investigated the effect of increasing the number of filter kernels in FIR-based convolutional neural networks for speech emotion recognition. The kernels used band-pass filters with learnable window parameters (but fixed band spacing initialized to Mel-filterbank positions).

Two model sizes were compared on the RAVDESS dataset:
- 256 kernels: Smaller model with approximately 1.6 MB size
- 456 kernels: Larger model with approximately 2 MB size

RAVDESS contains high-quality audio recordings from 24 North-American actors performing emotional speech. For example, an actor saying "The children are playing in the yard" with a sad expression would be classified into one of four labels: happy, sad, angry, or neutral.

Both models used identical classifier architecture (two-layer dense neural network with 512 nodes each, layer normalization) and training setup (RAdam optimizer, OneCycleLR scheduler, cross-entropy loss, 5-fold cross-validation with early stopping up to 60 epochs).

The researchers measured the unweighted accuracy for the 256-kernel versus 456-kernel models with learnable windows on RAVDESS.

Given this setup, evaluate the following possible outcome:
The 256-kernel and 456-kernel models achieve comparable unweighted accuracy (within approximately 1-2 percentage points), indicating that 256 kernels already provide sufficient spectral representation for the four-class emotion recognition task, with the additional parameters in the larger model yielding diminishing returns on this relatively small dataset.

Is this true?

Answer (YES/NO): YES